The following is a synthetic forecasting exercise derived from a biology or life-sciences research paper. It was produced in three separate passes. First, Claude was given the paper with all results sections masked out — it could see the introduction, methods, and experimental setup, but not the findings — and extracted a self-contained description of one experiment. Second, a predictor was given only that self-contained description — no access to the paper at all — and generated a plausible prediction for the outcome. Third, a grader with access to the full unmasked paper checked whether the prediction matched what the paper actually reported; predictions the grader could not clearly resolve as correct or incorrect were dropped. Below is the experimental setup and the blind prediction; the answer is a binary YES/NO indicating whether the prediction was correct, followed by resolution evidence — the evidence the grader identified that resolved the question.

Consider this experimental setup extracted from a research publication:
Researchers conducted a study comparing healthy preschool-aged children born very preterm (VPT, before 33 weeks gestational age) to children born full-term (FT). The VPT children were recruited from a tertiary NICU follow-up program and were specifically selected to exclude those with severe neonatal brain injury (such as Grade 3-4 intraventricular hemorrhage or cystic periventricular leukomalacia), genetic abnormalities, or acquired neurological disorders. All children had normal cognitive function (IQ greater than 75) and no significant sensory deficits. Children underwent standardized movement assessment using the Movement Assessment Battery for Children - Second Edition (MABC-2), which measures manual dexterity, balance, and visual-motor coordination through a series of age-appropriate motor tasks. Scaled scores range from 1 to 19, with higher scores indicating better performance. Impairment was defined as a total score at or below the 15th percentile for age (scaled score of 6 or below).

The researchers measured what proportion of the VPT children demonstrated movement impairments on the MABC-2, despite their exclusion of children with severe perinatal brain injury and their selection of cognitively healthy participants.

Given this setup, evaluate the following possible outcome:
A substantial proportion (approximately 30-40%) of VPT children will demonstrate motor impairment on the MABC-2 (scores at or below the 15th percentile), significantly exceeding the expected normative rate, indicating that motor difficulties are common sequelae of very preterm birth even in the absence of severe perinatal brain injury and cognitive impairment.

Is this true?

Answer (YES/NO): NO